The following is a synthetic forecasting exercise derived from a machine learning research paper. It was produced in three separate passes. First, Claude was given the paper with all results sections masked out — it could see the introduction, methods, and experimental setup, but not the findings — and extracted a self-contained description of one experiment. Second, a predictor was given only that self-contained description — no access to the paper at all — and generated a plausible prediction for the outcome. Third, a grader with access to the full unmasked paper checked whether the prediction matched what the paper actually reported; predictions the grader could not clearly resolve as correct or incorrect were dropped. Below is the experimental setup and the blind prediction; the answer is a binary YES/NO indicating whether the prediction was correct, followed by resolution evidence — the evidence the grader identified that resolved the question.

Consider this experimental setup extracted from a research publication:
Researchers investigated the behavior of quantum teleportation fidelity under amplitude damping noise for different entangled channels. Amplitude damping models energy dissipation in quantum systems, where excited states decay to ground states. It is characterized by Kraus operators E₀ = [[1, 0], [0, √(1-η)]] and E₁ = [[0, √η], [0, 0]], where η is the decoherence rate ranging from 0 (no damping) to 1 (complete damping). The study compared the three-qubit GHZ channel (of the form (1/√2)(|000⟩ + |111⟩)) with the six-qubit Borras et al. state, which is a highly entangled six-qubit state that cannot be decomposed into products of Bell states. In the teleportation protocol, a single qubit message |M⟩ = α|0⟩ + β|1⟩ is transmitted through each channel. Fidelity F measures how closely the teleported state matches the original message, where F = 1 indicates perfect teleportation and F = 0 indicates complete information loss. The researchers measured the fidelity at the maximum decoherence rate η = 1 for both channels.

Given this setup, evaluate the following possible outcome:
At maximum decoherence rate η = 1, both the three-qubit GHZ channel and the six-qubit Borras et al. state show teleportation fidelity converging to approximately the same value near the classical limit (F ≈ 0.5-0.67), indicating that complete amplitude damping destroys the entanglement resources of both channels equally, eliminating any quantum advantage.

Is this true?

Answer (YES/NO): NO